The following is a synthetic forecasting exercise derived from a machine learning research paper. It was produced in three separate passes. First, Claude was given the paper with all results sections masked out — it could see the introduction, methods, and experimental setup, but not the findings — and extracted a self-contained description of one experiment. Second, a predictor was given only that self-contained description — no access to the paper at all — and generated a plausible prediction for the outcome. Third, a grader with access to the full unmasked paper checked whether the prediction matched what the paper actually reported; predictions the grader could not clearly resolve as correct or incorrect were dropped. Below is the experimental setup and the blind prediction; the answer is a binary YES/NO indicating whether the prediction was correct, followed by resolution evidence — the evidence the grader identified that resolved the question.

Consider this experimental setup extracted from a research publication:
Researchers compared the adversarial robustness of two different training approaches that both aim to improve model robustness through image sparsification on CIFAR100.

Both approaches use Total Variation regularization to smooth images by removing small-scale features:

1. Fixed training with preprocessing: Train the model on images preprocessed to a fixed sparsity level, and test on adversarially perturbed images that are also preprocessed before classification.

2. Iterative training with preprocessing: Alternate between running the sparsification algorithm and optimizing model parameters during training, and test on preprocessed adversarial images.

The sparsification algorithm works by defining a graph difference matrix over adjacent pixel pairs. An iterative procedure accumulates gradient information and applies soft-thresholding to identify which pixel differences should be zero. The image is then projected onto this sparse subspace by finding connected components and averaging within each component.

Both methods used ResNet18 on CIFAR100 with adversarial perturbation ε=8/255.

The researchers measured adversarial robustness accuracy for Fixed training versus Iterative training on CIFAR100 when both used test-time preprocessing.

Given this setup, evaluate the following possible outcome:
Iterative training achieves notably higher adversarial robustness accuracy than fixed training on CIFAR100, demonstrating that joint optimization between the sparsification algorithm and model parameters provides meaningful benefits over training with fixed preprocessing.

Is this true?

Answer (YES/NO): NO